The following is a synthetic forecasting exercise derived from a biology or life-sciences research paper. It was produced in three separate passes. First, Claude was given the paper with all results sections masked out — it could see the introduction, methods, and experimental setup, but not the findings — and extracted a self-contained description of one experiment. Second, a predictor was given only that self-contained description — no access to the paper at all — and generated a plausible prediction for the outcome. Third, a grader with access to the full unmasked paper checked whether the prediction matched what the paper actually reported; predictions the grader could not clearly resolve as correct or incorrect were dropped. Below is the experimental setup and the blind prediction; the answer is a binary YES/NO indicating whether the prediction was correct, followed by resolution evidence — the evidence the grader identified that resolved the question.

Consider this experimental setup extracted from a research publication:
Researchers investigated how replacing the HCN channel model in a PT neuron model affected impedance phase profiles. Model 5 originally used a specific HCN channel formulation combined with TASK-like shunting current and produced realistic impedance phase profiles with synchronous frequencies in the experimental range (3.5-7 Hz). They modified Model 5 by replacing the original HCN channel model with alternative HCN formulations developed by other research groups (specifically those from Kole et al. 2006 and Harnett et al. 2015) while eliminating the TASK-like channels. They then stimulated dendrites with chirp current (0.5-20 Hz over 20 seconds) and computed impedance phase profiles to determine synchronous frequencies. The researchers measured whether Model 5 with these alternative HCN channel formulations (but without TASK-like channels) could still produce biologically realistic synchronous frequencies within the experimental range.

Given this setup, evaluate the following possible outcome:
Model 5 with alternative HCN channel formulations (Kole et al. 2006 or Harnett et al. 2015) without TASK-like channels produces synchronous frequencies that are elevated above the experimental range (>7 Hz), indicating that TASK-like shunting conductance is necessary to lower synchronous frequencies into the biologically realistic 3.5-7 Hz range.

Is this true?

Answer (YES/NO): NO